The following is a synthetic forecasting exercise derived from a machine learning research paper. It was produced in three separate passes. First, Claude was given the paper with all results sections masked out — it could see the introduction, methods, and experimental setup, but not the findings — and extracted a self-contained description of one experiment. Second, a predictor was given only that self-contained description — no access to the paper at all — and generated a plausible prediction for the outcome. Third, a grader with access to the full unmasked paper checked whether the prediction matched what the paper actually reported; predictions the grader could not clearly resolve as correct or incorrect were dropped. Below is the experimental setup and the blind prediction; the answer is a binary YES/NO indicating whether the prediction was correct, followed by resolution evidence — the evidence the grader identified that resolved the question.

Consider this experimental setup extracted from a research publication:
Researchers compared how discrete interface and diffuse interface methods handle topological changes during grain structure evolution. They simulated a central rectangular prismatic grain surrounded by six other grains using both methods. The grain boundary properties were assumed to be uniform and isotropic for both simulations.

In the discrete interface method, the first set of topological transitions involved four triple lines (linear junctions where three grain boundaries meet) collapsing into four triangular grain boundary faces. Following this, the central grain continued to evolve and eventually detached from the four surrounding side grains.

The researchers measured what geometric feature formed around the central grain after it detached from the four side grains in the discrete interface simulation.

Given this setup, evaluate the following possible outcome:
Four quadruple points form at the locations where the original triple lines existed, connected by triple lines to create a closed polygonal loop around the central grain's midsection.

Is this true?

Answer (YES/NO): NO